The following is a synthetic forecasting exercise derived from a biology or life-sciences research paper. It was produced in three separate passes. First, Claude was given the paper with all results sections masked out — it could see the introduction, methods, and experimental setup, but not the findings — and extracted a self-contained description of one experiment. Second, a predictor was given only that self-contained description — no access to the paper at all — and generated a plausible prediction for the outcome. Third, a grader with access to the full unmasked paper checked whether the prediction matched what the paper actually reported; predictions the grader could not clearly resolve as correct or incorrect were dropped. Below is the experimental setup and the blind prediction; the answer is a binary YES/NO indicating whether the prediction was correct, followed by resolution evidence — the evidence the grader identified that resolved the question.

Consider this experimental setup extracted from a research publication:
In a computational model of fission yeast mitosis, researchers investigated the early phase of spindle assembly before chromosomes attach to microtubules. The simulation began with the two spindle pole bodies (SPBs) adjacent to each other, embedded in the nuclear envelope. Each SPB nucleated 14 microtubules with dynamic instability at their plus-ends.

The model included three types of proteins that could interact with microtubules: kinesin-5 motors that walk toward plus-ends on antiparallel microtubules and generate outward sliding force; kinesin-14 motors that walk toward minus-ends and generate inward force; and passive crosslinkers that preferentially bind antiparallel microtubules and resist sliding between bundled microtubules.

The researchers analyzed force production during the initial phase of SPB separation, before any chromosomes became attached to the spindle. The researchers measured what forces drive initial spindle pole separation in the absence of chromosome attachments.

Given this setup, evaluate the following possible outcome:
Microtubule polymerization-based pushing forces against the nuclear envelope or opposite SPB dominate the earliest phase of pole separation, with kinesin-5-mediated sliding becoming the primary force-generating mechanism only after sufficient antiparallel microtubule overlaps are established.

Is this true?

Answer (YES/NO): NO